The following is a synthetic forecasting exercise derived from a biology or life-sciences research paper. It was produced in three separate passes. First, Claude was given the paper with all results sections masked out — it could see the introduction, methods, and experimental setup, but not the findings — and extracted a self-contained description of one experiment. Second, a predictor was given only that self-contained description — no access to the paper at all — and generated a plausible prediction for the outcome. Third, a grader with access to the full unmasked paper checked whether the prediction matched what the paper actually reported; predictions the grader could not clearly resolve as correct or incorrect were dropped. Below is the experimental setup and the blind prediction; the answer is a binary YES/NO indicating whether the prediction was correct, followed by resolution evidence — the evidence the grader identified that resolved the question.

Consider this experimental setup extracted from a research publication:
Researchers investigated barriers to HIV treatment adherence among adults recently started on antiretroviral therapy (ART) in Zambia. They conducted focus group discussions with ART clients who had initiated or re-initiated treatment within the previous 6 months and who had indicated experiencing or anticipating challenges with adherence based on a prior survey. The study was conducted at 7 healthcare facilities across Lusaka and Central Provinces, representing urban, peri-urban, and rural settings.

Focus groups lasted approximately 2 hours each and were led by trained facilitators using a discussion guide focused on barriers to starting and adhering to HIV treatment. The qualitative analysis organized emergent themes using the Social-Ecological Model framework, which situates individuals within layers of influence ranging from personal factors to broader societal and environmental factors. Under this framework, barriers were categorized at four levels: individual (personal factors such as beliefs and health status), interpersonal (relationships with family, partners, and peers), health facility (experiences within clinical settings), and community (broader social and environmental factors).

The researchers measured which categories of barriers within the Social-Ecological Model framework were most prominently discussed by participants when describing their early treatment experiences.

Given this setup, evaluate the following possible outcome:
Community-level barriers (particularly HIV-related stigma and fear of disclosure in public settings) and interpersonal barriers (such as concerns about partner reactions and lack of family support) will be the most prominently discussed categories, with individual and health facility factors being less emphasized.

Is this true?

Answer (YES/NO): NO